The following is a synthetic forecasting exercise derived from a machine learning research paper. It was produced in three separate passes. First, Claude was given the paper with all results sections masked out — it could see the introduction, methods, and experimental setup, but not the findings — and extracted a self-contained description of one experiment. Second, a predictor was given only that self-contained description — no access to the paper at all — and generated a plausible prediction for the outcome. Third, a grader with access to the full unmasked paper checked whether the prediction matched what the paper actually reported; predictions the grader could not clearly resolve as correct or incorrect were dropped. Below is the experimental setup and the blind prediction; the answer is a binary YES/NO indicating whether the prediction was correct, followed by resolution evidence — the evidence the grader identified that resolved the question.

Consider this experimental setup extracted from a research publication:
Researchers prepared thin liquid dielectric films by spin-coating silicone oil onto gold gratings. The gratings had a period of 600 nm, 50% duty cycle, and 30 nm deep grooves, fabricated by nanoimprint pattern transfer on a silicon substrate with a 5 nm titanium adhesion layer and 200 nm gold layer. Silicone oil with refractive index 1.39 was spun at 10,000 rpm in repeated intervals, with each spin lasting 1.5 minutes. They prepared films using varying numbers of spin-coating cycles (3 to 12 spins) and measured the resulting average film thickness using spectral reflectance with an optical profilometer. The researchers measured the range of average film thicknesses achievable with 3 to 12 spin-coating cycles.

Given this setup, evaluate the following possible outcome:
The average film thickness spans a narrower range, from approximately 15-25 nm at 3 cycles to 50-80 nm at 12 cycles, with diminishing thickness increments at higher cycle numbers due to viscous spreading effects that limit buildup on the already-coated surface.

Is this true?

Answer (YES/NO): NO